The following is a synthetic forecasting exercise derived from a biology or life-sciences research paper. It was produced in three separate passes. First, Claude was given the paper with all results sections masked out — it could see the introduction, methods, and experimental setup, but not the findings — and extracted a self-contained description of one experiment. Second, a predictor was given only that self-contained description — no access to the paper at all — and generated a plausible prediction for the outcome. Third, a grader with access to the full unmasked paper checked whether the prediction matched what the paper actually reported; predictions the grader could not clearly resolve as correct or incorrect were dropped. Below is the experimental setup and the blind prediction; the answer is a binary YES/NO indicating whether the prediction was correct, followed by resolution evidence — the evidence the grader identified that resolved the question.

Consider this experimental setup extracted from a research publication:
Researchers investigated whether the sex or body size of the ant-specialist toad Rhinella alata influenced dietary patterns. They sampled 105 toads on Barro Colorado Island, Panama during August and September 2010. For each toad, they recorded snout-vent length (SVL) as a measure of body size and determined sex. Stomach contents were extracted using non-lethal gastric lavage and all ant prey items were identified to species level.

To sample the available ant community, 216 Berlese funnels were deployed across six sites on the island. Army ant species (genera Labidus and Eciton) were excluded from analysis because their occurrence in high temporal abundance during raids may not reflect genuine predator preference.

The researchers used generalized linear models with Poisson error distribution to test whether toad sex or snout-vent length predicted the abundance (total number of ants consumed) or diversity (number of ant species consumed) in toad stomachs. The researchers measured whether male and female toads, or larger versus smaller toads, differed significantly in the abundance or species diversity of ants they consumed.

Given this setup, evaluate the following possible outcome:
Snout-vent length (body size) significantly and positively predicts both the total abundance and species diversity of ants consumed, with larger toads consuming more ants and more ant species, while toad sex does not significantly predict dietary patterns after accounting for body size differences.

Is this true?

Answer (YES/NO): NO